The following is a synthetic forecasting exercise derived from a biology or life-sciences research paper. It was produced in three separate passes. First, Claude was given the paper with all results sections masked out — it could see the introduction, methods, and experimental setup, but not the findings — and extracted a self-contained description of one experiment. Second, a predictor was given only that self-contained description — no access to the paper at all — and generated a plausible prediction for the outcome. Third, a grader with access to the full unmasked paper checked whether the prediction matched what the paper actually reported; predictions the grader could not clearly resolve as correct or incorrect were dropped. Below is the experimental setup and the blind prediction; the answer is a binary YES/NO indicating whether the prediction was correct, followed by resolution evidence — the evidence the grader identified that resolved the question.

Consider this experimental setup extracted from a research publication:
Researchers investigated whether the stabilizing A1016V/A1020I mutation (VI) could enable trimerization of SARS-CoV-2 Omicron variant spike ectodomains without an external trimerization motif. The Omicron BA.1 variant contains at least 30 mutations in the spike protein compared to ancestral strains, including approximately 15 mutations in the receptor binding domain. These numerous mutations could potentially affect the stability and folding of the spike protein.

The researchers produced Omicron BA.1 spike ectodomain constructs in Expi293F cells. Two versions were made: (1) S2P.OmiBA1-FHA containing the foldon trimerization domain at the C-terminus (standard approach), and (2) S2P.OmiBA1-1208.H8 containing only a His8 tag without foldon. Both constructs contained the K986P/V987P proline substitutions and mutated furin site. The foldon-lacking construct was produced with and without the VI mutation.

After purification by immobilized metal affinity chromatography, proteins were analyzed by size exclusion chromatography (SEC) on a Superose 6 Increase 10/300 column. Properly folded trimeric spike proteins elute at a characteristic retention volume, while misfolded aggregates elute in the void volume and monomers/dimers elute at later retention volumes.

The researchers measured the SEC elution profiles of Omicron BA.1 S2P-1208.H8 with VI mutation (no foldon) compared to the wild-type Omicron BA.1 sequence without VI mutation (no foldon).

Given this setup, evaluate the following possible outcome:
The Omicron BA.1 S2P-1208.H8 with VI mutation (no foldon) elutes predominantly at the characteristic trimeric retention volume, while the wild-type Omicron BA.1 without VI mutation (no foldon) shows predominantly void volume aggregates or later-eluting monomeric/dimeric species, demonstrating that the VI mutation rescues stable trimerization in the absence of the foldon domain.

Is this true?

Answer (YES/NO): NO